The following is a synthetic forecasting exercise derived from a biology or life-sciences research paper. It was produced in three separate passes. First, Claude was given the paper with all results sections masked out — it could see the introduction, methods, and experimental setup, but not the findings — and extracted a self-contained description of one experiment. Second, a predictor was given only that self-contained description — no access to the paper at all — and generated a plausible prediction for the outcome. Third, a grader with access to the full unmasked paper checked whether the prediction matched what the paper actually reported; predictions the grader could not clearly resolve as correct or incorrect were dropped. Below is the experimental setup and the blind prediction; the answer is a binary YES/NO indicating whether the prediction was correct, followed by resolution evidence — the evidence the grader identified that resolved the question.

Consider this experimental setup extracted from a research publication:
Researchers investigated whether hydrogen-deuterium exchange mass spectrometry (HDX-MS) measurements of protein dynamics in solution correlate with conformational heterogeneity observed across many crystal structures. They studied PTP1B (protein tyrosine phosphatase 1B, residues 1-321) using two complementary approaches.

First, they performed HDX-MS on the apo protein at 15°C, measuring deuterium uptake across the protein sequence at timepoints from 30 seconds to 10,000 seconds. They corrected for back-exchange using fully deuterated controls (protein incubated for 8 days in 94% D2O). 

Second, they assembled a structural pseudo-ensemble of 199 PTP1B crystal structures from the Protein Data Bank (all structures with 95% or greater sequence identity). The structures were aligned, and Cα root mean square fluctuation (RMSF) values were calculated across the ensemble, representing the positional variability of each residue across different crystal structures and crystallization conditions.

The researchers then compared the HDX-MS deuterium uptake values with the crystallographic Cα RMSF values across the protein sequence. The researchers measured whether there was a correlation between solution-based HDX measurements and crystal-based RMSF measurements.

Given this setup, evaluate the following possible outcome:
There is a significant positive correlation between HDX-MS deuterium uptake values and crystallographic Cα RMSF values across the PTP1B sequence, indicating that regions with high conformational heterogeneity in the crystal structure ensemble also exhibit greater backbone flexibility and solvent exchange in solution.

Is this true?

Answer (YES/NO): NO